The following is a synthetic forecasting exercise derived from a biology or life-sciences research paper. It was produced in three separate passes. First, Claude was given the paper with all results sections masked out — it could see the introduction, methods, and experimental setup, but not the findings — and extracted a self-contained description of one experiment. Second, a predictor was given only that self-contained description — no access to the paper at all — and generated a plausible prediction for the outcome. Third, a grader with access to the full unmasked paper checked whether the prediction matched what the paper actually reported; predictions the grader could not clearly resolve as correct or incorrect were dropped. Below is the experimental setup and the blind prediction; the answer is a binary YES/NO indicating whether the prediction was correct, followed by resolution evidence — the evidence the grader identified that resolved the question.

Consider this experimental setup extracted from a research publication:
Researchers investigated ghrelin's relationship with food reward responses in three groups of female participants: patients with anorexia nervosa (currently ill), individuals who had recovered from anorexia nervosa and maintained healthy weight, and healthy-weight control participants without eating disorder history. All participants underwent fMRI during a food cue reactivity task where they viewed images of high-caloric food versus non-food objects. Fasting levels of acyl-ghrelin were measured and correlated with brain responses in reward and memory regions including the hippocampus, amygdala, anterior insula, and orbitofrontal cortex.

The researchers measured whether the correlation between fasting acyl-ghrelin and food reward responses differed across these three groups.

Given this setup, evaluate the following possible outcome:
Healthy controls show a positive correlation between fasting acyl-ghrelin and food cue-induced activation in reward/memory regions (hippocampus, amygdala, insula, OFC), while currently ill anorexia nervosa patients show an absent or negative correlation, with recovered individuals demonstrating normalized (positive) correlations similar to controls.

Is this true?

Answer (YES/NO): NO